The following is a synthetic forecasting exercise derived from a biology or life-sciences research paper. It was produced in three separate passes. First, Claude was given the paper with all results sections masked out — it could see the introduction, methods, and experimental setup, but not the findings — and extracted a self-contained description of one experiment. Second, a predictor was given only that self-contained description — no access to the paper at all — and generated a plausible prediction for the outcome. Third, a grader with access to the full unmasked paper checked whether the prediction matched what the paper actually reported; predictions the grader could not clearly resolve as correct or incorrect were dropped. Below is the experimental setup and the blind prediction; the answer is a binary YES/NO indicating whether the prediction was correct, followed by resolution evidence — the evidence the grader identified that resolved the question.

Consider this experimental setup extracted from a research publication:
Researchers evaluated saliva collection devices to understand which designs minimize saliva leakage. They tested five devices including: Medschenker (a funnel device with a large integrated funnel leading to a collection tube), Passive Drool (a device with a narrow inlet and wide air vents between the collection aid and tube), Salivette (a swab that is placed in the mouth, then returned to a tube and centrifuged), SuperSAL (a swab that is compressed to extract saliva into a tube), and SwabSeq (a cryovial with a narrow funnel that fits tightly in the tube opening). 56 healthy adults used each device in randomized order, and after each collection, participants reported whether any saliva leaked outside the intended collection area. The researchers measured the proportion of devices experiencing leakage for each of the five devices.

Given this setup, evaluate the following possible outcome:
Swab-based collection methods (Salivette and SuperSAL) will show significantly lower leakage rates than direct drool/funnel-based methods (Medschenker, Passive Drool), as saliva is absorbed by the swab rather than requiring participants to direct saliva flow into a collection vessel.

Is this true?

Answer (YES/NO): NO